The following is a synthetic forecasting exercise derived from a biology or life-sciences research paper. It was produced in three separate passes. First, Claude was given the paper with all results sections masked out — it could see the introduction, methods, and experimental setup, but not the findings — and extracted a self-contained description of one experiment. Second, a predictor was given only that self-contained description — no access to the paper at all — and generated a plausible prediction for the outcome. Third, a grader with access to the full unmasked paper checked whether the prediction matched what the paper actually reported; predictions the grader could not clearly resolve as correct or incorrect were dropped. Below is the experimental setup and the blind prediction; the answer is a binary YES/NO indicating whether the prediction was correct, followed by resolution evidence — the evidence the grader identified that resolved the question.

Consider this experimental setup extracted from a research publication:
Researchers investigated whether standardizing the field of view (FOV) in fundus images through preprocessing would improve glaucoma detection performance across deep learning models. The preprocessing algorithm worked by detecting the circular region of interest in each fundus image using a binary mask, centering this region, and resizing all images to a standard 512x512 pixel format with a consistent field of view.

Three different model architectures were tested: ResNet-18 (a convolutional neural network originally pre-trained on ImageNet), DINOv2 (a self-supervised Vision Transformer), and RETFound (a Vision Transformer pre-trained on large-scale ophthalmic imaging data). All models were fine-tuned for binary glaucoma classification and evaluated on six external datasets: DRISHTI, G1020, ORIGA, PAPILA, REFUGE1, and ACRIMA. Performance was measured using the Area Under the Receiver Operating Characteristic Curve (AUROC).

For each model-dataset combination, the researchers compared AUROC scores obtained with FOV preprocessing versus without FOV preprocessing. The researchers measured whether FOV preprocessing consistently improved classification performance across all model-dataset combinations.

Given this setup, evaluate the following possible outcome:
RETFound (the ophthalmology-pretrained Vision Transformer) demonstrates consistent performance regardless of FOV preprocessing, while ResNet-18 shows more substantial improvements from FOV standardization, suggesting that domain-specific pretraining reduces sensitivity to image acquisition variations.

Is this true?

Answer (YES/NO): NO